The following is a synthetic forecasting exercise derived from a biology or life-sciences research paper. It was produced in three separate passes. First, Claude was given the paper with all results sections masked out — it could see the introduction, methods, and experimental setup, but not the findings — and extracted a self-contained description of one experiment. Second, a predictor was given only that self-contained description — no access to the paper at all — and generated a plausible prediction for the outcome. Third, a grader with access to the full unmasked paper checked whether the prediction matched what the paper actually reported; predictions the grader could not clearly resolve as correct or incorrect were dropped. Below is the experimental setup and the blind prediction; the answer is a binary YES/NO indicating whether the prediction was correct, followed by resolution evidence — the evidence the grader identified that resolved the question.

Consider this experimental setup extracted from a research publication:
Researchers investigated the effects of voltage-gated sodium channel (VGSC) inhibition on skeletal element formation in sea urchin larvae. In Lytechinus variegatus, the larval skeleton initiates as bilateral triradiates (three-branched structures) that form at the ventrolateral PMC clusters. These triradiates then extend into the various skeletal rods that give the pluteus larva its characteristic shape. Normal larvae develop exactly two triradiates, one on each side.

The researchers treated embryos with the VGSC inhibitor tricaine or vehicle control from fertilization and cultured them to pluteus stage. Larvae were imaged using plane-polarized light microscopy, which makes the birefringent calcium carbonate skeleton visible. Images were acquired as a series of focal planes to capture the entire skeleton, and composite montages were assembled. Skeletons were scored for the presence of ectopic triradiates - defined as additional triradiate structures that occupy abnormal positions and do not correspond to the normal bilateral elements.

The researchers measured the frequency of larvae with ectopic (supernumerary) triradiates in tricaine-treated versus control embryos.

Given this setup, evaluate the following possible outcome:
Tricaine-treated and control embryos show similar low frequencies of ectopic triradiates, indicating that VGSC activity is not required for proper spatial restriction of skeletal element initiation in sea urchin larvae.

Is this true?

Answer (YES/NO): NO